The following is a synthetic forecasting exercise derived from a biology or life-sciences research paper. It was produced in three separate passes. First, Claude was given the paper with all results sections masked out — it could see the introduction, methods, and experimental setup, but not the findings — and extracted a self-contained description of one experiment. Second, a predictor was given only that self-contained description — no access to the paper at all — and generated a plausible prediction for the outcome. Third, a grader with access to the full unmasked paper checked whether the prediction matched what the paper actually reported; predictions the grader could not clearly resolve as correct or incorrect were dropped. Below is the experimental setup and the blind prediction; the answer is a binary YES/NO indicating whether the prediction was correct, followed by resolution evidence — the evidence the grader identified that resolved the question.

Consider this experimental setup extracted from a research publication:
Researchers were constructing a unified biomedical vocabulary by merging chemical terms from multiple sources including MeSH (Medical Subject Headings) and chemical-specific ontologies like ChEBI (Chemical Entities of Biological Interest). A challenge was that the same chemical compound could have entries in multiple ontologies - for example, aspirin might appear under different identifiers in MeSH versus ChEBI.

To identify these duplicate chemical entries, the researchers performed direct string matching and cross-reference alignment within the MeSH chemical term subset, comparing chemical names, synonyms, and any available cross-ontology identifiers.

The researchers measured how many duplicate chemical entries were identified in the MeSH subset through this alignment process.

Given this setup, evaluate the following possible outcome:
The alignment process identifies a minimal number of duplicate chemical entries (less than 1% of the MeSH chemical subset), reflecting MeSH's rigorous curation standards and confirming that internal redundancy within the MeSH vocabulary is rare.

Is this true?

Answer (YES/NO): NO